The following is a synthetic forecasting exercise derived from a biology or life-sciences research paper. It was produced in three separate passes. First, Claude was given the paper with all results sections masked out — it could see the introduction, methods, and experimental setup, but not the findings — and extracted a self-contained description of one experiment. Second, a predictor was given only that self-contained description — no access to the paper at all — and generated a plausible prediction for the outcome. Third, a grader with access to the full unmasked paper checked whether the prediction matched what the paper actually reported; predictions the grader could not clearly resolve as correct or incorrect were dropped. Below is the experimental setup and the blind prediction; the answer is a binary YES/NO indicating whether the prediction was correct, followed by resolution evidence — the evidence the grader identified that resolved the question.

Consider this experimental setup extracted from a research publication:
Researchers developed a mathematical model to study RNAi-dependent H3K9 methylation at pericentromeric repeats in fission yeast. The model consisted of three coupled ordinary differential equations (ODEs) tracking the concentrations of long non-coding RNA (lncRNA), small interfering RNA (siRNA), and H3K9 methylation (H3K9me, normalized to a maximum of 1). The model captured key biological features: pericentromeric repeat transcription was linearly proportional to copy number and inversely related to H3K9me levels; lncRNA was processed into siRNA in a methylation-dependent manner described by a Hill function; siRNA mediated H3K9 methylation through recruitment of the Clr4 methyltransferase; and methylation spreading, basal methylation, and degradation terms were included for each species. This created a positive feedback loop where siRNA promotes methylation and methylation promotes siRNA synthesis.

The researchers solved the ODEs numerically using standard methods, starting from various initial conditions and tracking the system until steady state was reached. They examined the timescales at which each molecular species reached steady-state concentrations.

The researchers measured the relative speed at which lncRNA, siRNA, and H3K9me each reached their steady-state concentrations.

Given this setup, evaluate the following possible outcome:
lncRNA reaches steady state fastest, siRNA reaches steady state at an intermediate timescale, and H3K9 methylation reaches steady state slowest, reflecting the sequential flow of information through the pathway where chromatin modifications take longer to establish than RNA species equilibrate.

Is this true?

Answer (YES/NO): NO